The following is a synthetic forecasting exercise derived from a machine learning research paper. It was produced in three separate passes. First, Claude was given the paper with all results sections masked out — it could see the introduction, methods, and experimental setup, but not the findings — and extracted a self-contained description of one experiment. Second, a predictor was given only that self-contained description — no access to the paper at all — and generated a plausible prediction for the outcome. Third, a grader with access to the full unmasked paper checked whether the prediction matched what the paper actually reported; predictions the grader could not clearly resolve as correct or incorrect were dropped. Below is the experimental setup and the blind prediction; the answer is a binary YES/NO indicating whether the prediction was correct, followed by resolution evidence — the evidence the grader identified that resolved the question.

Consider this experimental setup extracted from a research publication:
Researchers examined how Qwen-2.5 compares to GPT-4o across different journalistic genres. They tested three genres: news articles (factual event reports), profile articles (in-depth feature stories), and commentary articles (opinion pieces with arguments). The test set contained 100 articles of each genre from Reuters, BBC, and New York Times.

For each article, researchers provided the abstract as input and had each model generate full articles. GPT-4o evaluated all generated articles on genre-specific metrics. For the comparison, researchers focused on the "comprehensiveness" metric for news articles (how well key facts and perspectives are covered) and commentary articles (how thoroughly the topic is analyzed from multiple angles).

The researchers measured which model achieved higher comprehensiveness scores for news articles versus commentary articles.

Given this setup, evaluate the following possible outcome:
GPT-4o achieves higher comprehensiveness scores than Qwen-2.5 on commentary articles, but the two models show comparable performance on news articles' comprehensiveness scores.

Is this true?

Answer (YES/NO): NO